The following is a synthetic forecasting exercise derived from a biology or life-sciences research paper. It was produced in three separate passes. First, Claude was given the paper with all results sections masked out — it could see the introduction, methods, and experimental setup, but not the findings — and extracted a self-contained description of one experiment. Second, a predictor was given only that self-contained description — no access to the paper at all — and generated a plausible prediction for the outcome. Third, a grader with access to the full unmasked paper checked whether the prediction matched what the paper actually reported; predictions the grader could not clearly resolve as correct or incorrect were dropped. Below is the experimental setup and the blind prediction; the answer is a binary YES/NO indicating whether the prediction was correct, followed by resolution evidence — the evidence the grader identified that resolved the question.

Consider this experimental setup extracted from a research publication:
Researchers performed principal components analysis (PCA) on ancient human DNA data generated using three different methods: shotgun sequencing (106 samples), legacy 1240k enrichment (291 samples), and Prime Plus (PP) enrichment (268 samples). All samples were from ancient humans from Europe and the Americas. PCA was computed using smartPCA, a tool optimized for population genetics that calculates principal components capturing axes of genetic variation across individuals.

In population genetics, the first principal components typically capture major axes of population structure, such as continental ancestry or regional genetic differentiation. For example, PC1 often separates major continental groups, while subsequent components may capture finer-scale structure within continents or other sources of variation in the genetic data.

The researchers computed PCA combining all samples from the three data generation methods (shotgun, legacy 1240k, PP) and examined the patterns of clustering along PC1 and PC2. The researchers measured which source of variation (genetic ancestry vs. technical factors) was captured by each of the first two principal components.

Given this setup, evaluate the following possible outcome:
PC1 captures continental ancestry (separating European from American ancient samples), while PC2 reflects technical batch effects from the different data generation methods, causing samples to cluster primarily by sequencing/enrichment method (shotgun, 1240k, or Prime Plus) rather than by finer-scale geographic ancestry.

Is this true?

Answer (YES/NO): YES